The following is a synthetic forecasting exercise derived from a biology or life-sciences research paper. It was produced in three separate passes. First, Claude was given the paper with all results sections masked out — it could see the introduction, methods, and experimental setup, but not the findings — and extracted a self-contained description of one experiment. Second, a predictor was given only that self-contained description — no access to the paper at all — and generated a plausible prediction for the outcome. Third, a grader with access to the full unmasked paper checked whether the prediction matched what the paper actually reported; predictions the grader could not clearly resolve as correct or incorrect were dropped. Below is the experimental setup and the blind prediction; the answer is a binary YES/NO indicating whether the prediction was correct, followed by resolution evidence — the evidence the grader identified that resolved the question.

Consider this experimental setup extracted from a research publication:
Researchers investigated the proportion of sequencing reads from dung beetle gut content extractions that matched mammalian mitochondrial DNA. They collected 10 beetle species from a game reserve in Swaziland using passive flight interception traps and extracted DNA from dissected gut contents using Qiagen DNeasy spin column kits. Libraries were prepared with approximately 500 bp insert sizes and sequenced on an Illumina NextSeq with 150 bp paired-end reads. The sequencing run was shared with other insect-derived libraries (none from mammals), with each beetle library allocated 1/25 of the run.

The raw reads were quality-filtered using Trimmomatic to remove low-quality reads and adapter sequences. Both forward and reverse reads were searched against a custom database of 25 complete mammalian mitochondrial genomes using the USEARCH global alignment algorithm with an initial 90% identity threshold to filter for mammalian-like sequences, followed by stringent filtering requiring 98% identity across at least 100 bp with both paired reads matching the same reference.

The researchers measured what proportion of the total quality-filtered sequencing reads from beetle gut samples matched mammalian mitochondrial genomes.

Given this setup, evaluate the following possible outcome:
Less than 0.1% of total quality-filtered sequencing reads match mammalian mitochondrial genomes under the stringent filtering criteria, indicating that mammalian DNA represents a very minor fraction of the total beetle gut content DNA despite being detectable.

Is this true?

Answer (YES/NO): YES